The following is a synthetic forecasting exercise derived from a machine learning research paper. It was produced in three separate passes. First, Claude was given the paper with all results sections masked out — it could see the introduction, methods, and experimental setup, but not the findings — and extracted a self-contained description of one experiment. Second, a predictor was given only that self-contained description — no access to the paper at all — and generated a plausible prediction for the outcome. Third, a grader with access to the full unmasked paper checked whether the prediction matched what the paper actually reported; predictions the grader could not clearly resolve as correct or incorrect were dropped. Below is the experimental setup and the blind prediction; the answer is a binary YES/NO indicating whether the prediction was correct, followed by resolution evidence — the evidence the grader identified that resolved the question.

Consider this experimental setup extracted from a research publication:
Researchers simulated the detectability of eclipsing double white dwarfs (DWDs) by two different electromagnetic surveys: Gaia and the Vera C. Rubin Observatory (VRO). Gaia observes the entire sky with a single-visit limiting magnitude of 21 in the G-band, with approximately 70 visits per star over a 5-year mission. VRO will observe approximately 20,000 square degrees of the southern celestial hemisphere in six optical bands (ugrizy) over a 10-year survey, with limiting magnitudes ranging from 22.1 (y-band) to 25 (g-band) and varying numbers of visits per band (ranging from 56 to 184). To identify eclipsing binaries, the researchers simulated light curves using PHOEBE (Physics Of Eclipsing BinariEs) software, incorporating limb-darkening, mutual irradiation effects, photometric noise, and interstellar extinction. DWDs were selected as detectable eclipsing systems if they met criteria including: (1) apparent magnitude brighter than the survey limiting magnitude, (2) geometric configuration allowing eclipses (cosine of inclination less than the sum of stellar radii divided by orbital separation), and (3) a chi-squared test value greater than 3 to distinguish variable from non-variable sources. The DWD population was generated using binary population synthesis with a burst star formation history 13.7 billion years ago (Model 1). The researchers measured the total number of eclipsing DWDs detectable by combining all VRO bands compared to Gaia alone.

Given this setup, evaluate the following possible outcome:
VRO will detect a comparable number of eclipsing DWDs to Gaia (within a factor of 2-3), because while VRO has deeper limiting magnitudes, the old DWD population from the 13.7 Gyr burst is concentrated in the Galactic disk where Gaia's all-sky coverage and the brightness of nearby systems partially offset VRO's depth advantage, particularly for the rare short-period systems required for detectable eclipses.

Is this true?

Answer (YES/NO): NO